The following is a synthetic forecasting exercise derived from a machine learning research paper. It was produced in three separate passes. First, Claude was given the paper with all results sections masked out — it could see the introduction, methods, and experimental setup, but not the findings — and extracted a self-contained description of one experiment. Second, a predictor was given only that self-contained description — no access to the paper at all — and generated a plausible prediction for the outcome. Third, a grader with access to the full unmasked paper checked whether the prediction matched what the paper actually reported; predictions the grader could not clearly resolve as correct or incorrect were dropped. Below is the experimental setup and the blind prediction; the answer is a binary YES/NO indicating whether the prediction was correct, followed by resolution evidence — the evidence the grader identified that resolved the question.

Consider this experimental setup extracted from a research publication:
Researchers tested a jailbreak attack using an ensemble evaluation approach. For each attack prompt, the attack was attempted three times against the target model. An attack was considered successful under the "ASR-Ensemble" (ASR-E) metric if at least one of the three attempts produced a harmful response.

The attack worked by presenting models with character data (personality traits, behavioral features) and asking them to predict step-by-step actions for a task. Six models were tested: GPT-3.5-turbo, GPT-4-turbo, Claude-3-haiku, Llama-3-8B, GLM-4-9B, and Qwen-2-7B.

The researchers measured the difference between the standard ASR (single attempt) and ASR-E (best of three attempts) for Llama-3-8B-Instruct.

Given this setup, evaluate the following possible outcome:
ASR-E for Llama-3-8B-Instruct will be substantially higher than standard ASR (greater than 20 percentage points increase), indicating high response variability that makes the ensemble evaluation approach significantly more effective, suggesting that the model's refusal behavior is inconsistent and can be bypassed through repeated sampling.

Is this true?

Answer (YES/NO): NO